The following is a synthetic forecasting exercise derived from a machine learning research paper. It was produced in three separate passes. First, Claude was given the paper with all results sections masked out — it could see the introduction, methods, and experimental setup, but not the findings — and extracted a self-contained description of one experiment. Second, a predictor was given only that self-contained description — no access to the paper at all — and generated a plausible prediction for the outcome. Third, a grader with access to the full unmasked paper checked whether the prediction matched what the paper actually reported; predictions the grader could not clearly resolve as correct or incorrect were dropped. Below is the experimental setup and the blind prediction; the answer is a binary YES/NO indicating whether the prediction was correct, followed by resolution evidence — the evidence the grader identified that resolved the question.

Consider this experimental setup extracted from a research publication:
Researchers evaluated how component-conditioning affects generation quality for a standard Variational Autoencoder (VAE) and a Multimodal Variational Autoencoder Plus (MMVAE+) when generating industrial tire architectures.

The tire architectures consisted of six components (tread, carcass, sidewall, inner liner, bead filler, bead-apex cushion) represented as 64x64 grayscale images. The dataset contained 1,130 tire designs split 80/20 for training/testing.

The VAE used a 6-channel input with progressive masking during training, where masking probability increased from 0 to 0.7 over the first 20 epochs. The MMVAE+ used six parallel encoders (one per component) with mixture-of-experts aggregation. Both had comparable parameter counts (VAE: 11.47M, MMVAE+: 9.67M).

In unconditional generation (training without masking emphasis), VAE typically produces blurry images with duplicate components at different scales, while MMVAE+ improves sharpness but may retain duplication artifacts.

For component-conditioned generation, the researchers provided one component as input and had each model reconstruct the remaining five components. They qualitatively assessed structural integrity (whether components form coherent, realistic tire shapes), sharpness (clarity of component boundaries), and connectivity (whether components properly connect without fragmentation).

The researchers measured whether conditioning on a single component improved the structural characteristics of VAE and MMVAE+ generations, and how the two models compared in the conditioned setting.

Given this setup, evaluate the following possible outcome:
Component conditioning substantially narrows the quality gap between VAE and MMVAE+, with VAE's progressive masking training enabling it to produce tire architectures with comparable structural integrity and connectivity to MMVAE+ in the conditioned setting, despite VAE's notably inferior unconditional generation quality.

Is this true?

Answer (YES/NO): NO